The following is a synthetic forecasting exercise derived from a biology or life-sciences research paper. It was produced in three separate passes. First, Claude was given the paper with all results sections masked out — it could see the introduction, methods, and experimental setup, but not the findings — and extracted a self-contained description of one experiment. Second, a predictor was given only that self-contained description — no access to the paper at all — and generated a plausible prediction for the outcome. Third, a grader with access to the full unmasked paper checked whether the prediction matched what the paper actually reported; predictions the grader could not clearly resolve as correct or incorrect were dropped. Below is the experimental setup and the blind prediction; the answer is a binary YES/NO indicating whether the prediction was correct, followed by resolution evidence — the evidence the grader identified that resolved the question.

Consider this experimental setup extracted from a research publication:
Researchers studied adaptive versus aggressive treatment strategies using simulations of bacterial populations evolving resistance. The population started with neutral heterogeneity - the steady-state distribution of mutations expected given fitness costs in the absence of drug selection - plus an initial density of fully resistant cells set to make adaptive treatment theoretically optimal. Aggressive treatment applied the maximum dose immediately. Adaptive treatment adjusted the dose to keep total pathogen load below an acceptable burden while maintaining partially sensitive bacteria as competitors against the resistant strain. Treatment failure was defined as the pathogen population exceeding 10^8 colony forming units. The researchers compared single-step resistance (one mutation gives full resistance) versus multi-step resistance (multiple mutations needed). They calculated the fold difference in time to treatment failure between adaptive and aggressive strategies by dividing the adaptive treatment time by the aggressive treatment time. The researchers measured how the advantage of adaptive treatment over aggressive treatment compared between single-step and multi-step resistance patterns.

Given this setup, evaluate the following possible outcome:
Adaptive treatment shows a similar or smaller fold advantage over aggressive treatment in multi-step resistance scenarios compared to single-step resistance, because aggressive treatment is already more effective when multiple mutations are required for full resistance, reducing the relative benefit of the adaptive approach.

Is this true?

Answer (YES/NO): NO